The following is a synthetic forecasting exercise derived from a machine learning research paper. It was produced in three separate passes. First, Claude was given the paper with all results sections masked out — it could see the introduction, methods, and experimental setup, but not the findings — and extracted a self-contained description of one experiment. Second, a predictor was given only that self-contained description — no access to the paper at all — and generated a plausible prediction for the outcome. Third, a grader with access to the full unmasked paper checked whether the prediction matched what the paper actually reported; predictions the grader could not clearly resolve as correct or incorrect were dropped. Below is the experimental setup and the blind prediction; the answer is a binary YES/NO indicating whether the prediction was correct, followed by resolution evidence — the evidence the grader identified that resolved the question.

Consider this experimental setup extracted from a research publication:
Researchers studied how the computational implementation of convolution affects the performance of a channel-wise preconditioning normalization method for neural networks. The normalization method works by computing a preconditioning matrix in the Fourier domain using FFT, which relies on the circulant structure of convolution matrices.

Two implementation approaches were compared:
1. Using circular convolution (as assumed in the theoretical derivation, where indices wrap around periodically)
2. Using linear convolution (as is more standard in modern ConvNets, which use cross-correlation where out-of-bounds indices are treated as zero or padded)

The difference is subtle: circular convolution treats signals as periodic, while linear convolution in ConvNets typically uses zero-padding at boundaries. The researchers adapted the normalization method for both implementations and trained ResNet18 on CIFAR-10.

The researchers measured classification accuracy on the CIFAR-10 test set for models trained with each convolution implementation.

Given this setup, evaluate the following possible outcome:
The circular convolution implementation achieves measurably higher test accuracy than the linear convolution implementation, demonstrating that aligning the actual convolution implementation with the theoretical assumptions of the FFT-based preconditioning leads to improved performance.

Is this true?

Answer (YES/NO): NO